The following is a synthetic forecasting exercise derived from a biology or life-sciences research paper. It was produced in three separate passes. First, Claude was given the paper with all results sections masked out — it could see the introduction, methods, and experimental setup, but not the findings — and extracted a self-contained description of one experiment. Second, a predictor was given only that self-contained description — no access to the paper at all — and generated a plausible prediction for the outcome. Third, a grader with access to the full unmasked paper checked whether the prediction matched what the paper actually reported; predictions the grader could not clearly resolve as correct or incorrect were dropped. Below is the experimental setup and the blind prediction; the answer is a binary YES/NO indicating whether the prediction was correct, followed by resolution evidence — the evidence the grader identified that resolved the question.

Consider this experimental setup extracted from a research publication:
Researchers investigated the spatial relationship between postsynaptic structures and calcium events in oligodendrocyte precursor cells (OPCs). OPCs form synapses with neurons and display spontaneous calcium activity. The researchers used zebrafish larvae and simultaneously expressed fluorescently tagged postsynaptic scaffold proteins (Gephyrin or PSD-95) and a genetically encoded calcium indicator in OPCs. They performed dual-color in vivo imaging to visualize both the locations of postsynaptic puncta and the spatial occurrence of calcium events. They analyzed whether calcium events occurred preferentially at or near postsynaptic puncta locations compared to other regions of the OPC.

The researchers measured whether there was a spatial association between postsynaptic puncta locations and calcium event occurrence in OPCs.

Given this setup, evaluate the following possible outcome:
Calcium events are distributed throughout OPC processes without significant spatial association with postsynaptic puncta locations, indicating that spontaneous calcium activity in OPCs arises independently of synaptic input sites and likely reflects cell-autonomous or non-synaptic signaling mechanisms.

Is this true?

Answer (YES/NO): NO